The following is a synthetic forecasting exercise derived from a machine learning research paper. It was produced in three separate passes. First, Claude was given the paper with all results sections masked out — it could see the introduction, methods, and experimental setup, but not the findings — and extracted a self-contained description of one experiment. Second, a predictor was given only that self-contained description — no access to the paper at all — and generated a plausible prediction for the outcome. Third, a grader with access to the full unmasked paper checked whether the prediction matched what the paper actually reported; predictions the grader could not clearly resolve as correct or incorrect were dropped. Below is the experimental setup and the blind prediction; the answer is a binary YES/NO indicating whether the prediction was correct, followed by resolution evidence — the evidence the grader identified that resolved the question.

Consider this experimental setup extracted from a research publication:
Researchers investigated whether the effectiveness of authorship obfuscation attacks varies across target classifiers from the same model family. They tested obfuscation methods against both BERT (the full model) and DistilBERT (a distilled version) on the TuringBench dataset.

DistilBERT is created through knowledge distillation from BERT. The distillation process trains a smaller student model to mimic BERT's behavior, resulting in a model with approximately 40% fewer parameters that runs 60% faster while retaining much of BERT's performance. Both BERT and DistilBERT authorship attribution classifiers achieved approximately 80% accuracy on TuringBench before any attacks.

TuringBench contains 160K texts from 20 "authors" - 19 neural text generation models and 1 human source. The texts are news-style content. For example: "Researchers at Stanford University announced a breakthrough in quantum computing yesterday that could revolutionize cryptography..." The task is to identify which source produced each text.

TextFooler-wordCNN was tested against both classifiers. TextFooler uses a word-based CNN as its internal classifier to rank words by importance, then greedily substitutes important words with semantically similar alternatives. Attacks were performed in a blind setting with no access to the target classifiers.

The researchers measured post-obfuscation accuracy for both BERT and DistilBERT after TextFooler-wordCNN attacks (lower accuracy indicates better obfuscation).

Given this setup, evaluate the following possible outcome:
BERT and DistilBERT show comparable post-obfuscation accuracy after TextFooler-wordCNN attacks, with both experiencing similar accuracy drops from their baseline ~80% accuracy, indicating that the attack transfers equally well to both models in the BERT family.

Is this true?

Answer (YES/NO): NO